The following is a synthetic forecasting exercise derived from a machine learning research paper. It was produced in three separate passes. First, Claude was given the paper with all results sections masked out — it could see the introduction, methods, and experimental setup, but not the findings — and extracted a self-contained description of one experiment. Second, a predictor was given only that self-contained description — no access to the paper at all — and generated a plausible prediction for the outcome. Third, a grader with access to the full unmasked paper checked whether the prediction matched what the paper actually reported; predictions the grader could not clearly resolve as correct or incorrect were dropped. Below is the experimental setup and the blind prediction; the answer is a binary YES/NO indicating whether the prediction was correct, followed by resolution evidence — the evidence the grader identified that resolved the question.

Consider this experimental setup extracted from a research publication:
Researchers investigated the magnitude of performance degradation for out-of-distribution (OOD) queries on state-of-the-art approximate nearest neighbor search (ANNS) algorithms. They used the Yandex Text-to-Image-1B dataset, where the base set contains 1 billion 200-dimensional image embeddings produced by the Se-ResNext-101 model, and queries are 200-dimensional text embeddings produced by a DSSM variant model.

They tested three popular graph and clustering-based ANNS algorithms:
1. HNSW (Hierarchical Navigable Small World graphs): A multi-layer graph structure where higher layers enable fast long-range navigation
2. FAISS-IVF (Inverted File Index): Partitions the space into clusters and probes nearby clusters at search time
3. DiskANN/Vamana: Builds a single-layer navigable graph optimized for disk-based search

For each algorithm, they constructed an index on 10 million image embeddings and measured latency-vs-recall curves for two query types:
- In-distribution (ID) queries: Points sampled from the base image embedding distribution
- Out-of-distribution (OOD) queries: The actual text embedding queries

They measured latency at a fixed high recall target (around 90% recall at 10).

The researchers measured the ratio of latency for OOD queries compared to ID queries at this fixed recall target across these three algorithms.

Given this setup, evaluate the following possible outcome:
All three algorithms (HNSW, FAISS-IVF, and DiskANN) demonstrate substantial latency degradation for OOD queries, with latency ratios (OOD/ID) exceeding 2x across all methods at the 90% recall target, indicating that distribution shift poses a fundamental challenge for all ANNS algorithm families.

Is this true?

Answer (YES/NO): YES